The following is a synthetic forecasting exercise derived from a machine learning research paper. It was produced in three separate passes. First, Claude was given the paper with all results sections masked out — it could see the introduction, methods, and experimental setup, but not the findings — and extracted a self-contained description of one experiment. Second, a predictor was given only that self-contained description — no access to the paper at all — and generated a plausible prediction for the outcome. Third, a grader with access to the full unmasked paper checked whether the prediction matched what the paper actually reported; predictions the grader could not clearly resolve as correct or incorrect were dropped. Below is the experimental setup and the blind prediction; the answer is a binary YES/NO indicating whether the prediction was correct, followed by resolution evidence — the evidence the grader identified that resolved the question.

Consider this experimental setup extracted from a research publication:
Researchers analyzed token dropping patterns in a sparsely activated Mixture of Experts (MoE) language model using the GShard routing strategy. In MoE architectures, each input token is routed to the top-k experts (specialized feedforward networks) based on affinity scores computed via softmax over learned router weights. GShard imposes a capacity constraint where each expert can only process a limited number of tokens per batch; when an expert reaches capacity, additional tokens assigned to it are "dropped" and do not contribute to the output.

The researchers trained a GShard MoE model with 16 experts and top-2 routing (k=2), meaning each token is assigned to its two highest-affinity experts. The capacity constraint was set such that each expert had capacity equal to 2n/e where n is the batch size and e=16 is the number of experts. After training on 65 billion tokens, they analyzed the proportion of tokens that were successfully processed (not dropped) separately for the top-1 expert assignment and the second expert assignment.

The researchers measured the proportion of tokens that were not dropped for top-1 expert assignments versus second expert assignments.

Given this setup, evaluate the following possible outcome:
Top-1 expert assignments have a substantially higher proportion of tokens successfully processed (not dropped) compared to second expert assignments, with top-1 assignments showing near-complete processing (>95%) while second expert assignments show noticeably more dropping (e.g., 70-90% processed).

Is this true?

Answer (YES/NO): NO